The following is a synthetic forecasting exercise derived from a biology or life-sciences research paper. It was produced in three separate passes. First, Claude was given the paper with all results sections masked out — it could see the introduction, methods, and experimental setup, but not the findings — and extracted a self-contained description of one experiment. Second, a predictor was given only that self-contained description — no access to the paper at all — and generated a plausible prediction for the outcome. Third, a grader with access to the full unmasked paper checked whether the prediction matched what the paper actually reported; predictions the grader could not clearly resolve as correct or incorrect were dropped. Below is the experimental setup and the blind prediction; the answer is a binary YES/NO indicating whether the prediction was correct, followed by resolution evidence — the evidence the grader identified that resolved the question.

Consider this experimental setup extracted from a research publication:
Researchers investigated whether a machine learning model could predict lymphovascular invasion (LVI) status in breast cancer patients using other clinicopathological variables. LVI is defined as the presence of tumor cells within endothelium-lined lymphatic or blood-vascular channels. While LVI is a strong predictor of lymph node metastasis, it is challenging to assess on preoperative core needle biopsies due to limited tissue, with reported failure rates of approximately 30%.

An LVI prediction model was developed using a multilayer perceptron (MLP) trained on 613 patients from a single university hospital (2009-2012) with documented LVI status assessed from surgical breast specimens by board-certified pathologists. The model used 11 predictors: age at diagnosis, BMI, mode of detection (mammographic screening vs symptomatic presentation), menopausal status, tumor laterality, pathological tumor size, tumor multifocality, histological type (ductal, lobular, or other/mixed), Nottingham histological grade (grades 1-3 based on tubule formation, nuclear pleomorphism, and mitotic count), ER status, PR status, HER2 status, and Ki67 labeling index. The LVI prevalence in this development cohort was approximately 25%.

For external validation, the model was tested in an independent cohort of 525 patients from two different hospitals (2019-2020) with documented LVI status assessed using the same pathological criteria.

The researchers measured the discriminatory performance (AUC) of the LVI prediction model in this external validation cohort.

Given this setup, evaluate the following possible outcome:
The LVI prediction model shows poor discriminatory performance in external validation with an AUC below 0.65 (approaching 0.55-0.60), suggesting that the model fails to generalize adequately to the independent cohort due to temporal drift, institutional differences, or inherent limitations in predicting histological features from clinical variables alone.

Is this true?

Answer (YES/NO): NO